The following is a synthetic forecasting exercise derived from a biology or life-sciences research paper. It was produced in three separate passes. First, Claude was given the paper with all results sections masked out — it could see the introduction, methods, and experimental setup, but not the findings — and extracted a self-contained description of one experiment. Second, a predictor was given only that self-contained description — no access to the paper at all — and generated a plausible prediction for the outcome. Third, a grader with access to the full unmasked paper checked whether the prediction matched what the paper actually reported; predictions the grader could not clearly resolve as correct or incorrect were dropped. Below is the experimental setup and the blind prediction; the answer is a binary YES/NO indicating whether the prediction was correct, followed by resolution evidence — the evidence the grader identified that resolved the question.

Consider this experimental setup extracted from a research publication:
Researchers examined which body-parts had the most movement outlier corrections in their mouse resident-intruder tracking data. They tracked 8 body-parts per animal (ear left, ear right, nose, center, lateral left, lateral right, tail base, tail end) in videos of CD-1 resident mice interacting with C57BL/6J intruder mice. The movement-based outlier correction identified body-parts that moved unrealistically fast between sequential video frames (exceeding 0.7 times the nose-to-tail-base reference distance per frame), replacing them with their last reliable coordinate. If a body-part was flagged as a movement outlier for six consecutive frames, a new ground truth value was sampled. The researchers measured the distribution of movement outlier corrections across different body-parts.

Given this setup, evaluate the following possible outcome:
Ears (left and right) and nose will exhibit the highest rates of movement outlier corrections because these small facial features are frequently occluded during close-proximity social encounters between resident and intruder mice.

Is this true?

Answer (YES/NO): NO